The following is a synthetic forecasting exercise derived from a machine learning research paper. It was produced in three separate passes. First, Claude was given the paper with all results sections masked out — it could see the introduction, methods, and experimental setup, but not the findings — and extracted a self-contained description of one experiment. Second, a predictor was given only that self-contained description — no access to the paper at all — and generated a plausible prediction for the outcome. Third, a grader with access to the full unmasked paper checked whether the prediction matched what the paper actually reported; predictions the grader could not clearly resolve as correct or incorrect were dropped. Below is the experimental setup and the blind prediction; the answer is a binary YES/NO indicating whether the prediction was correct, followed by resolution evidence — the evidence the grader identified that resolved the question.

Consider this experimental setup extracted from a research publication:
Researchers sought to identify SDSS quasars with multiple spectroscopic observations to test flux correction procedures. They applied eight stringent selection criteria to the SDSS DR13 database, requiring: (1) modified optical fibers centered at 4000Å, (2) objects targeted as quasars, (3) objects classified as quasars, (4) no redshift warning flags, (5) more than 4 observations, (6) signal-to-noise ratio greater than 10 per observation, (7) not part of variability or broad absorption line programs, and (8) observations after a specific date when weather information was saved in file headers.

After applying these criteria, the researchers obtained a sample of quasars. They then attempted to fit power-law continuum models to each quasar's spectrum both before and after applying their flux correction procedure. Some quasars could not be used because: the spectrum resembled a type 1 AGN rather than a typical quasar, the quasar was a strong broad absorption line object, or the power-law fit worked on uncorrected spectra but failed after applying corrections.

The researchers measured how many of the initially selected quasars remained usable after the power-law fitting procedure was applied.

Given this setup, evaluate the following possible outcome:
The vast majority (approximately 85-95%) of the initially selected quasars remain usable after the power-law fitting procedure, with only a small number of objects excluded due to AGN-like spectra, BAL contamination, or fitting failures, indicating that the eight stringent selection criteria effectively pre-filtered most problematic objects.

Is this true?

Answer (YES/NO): NO